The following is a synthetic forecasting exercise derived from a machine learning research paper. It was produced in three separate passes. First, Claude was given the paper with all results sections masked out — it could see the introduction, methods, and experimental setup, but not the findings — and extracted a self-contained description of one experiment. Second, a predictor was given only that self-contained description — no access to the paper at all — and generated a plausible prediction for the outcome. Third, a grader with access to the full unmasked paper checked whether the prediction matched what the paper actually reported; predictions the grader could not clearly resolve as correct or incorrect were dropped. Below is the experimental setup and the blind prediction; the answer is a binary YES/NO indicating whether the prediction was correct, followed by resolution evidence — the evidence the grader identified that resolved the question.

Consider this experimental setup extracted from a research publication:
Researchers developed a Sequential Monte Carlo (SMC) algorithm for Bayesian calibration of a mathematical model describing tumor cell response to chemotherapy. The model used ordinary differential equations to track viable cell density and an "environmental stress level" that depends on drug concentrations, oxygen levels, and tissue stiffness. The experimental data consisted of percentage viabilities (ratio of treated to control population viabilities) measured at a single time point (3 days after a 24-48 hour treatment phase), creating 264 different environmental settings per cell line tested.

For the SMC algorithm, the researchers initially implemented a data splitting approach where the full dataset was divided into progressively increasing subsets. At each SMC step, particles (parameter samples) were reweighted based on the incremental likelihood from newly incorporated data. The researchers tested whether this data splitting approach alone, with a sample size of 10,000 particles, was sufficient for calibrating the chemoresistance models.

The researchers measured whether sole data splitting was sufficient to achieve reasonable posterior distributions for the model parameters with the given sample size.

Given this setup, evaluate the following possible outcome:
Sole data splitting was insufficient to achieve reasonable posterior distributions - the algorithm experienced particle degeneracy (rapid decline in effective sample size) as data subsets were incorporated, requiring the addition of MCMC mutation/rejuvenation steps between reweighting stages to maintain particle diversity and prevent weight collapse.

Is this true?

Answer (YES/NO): NO